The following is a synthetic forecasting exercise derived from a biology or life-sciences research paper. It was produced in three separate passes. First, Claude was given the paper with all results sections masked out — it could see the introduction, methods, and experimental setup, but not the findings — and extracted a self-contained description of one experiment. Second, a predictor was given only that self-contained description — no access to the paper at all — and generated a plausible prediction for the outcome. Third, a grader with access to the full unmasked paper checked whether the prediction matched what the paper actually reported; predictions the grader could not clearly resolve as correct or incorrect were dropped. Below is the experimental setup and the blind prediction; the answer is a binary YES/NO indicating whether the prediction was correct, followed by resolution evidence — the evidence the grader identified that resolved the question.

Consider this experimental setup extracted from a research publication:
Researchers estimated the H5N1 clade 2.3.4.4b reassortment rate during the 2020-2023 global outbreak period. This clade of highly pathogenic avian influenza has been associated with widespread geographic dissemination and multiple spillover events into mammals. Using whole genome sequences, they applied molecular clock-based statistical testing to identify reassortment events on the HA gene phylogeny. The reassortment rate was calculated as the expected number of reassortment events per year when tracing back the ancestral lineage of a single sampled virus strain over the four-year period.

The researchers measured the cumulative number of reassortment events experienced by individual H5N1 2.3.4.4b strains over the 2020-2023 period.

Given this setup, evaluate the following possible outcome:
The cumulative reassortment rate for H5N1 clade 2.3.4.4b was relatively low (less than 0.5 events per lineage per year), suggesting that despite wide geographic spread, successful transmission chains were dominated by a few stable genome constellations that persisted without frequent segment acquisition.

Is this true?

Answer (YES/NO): NO